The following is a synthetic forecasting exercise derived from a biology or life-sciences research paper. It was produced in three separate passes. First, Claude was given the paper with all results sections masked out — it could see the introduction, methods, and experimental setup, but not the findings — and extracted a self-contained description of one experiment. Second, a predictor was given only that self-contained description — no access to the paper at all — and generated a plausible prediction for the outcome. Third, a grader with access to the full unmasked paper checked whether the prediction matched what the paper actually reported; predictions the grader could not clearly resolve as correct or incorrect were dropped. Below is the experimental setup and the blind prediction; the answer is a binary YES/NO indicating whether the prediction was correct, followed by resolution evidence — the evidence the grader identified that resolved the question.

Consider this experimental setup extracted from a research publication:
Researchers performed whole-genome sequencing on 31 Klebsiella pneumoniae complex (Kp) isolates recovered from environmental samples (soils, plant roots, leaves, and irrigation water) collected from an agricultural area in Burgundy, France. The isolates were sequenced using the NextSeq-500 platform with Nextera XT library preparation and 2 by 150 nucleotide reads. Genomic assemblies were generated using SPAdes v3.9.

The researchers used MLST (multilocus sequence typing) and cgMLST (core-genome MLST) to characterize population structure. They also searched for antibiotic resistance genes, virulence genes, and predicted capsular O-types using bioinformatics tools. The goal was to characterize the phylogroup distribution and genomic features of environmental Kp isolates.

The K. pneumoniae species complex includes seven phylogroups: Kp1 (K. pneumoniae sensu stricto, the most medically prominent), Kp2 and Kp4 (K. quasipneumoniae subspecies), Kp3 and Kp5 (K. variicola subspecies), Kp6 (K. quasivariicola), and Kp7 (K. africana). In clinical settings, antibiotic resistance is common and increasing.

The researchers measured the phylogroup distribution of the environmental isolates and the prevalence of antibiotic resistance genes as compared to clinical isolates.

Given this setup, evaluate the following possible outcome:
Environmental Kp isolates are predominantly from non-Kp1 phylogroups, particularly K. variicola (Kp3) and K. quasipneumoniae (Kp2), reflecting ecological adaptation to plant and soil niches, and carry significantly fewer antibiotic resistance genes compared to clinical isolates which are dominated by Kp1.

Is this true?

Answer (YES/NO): NO